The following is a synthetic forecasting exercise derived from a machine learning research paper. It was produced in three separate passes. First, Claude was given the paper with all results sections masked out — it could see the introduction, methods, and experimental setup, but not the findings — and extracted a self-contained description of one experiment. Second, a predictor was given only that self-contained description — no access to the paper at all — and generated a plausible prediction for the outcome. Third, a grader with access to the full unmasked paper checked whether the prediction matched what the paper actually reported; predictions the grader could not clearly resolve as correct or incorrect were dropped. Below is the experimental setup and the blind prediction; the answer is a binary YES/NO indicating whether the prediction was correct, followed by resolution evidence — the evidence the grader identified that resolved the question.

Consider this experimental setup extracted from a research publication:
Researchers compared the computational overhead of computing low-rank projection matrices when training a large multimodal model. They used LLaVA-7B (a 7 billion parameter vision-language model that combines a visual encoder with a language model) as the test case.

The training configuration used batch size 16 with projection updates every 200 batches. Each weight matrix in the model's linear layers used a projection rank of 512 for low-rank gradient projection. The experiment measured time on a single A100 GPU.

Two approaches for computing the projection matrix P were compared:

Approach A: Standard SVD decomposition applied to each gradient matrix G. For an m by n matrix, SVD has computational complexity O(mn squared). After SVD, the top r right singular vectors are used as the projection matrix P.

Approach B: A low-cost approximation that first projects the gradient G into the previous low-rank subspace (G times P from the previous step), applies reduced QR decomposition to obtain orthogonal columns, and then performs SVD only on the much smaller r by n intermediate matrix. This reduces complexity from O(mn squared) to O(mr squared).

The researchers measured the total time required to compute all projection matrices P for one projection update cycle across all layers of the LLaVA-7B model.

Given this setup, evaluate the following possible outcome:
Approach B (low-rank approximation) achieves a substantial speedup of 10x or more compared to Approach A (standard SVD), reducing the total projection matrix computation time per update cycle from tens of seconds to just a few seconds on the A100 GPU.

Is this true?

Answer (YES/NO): NO